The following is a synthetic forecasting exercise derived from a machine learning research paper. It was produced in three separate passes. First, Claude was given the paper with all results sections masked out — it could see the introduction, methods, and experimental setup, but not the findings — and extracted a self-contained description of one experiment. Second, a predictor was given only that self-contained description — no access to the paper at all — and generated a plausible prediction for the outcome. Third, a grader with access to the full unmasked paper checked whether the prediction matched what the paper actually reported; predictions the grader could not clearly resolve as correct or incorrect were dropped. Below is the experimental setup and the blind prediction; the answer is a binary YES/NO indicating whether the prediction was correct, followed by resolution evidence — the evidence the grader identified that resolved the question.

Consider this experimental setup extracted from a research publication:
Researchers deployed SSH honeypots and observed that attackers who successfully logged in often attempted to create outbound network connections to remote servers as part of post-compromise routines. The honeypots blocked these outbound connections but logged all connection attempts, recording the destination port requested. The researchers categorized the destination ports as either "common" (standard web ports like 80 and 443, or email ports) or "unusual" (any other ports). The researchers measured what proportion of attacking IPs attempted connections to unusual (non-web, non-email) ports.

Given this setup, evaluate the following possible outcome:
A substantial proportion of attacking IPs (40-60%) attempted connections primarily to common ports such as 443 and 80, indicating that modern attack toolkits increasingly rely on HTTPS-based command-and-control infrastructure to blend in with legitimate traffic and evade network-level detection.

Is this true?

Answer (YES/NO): NO